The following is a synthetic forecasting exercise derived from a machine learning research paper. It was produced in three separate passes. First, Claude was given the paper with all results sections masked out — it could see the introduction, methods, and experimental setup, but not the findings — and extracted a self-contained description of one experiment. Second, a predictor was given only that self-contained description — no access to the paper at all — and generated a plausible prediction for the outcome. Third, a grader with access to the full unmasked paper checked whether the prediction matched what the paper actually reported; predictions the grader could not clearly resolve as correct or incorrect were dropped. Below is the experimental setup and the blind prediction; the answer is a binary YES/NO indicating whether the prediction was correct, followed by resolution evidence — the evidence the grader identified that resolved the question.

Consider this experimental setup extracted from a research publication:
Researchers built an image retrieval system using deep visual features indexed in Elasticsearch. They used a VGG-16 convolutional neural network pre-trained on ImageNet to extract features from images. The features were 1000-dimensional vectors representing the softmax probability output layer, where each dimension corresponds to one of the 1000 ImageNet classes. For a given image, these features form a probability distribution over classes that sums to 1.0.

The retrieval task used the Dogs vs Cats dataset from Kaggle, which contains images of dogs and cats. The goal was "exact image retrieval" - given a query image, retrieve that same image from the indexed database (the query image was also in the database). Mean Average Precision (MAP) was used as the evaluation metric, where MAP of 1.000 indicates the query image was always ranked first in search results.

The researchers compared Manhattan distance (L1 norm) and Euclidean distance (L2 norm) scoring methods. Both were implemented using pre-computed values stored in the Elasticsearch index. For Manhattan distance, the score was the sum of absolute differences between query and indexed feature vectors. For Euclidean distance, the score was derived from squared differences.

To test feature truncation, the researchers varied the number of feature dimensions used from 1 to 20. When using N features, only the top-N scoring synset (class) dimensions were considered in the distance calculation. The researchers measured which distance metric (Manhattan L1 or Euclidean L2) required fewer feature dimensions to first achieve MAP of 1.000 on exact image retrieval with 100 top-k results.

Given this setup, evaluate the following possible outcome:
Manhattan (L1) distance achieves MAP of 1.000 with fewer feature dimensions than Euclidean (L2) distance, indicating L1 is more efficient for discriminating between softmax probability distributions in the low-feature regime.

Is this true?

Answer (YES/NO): NO